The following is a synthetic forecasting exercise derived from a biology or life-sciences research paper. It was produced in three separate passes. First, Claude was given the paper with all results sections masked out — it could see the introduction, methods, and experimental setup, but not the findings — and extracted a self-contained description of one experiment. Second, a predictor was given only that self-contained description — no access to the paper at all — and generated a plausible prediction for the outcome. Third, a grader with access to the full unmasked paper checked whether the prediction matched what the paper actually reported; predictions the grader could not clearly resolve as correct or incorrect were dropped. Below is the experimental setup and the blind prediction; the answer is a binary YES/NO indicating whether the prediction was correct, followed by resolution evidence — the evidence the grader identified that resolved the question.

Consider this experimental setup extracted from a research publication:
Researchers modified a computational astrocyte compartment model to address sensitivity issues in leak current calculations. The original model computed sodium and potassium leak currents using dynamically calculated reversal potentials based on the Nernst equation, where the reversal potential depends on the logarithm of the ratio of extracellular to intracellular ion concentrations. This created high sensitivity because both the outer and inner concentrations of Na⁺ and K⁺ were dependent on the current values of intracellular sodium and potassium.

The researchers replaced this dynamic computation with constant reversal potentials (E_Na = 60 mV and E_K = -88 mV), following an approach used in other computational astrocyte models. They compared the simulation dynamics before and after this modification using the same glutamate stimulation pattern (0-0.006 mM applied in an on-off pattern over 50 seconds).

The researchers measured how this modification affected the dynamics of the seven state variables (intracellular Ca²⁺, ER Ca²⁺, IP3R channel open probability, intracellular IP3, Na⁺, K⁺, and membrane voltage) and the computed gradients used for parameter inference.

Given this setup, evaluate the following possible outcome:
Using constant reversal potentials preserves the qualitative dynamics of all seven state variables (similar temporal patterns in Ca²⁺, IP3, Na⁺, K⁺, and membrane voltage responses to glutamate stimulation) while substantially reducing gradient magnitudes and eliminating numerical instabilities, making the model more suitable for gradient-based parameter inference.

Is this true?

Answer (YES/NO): NO